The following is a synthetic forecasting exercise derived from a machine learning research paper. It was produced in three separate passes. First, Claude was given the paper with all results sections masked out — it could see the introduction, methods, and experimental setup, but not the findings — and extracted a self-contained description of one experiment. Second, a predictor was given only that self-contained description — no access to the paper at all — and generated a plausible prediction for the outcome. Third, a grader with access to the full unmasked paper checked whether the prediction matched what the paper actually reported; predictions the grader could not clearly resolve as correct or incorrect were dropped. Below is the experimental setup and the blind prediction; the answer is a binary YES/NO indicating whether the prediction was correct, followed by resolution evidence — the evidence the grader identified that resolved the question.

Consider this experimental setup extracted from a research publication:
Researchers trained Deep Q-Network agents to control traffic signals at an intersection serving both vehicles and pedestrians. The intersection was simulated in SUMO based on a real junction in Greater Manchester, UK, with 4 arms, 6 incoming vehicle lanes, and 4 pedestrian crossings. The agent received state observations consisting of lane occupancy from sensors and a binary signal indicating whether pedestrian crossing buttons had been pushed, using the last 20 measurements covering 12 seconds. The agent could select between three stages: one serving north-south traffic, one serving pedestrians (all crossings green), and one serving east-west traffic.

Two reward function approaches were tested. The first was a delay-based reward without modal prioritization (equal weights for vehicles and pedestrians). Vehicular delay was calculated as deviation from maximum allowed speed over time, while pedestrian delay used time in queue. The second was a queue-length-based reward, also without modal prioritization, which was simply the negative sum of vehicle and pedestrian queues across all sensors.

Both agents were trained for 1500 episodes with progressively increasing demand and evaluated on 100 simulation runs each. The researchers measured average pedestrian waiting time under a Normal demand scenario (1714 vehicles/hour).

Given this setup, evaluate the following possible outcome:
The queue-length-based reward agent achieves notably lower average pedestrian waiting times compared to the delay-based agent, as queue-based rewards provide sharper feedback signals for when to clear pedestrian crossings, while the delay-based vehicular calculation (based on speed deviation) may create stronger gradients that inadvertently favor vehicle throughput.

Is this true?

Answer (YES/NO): YES